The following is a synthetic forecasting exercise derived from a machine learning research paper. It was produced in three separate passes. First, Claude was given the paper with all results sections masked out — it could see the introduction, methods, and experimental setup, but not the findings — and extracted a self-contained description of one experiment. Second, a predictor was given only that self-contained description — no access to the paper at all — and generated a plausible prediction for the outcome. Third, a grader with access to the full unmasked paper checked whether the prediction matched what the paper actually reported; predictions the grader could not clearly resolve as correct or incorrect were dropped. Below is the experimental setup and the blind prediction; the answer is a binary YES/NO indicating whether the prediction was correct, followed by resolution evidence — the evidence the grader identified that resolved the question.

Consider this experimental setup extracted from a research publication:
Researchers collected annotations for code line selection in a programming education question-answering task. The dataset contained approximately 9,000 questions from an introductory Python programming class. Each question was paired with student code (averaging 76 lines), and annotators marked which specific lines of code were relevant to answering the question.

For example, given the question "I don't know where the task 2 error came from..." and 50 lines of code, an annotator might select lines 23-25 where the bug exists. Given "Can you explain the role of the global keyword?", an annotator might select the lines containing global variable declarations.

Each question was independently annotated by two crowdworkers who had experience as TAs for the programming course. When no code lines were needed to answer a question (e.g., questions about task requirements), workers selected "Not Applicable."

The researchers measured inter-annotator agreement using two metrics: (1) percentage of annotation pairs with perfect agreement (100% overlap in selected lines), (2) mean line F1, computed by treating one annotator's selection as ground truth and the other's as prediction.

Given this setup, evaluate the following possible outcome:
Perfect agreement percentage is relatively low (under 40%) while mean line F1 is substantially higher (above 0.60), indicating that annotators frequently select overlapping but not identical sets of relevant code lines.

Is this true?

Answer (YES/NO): YES